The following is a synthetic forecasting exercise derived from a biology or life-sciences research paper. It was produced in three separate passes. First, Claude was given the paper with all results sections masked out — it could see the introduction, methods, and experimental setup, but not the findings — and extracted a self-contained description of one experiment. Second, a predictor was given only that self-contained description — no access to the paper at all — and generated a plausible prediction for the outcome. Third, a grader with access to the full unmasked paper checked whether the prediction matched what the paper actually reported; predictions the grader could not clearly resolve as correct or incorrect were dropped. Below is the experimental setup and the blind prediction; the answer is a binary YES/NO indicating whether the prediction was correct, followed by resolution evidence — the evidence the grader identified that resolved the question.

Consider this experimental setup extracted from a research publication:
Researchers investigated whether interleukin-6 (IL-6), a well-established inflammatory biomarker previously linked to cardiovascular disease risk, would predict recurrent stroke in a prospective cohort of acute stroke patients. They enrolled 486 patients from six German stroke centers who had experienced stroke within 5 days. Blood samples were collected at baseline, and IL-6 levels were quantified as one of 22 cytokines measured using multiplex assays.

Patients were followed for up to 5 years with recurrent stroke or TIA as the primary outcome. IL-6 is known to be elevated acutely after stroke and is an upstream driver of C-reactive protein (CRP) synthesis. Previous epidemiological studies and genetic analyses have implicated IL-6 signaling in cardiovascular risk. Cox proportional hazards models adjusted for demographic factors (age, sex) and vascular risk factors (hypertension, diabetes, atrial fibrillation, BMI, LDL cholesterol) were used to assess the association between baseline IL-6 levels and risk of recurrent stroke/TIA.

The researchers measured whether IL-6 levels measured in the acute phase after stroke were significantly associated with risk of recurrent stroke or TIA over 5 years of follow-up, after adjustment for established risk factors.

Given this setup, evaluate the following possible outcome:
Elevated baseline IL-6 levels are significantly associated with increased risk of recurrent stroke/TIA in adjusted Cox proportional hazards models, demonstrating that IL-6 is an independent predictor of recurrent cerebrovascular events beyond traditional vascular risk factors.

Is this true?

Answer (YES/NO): NO